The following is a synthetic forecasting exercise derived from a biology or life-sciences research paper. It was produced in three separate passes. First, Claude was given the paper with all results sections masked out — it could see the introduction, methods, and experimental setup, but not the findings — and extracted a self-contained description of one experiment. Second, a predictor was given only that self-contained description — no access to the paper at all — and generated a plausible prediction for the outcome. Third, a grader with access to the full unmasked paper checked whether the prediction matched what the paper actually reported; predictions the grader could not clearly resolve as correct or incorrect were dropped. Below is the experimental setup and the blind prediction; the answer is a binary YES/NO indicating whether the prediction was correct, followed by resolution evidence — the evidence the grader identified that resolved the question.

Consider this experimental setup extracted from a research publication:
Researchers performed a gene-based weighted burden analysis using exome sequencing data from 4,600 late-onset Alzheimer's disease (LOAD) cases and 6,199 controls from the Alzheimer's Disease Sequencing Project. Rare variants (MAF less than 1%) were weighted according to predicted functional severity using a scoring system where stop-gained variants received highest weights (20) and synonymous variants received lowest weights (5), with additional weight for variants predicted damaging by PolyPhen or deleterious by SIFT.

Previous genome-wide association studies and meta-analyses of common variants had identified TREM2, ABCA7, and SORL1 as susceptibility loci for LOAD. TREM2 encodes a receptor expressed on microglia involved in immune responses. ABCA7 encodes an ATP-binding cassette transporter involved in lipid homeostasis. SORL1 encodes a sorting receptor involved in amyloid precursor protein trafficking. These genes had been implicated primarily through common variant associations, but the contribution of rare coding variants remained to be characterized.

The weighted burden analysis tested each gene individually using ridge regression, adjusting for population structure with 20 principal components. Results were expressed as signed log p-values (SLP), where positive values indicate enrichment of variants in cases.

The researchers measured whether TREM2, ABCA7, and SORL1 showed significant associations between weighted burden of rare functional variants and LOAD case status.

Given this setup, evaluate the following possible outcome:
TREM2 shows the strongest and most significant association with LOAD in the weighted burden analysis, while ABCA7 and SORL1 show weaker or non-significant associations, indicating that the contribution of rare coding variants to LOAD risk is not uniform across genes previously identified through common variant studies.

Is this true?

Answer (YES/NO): NO